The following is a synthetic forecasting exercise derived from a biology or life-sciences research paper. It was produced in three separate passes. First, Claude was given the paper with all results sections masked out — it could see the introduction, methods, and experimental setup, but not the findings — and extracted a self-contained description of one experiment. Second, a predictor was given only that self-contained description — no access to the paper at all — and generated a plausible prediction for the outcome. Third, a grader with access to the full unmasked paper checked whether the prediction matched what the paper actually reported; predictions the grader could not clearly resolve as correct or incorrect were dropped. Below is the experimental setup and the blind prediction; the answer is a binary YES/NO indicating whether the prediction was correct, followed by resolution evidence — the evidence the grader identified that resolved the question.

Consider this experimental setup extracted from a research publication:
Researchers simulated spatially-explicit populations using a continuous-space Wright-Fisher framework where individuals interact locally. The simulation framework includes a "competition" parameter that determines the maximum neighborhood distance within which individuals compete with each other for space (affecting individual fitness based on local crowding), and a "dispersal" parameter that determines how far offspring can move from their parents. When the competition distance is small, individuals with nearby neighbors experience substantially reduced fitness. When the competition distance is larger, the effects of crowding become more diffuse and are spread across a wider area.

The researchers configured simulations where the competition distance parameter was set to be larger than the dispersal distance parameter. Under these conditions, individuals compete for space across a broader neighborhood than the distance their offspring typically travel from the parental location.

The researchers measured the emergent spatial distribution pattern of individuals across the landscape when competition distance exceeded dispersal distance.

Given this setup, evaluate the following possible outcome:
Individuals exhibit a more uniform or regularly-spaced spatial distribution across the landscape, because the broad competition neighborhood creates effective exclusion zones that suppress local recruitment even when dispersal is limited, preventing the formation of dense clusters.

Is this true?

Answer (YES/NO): NO